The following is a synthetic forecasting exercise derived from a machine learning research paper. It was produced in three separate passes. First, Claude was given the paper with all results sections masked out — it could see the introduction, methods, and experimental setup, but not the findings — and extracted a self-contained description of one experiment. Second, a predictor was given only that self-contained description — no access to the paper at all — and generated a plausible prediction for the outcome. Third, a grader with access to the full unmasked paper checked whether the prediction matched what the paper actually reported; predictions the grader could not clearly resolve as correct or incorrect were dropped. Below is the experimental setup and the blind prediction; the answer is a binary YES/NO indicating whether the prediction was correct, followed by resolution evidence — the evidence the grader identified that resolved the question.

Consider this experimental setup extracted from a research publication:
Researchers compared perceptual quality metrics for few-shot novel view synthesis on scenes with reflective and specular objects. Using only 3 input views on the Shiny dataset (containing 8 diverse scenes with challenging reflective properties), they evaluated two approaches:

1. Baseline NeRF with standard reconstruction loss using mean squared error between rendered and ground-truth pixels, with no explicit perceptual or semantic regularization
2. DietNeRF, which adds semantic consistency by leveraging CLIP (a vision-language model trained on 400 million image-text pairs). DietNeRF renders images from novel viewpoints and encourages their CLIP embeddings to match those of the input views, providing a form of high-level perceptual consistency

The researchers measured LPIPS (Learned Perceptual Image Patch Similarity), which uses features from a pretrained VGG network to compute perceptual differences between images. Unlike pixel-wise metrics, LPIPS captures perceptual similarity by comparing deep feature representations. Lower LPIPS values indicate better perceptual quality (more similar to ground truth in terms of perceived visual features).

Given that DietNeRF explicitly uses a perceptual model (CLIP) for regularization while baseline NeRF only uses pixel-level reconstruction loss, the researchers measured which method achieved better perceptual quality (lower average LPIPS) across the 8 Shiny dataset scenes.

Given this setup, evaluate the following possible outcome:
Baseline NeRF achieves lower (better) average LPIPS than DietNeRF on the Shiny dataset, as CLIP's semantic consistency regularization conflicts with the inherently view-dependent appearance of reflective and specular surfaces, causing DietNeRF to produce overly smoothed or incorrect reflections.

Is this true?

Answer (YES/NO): YES